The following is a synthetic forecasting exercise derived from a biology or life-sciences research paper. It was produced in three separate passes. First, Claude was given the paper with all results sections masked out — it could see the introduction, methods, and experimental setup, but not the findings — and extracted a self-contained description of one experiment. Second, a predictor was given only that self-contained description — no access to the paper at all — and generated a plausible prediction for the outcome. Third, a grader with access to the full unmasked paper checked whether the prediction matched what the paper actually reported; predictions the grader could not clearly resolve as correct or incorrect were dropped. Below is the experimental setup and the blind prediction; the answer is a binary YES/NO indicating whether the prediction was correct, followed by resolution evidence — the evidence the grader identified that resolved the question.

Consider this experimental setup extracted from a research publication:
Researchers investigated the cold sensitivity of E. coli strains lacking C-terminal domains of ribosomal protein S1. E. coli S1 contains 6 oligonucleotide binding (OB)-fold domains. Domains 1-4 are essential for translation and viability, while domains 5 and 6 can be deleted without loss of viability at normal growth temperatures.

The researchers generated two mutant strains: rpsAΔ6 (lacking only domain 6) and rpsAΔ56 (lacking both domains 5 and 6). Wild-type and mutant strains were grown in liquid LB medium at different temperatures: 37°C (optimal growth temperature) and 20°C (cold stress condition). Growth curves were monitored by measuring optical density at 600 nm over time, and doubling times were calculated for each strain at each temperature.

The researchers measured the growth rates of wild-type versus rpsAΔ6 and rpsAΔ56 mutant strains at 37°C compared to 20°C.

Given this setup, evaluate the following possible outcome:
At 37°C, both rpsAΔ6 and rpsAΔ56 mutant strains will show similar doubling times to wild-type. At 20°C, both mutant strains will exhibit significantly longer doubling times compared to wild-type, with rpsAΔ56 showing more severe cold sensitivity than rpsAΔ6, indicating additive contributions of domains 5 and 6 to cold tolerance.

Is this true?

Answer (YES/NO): NO